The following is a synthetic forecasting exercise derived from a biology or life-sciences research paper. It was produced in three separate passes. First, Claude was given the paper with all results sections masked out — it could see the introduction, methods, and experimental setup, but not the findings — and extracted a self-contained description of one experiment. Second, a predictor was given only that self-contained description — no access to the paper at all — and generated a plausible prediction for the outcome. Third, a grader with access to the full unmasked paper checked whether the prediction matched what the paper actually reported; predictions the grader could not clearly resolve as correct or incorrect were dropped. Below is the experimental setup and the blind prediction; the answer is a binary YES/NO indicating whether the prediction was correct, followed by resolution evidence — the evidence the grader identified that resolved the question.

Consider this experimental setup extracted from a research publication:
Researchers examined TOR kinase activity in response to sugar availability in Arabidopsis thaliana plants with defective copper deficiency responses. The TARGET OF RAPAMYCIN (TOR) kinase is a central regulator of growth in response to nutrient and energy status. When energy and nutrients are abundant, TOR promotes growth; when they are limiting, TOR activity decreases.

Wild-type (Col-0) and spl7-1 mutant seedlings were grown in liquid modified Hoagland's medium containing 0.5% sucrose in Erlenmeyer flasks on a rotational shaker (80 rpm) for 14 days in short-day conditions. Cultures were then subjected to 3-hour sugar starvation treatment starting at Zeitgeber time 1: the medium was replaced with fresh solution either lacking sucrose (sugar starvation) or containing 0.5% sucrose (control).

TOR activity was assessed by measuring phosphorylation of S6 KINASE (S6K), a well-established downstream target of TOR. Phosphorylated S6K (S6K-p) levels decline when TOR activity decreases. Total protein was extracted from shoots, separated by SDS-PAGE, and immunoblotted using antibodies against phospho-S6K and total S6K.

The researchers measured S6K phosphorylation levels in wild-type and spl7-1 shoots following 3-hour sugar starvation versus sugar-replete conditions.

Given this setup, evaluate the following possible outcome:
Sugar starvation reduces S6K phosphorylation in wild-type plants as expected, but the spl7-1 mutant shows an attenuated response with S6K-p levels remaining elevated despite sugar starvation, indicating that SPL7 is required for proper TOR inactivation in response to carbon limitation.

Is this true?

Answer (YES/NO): NO